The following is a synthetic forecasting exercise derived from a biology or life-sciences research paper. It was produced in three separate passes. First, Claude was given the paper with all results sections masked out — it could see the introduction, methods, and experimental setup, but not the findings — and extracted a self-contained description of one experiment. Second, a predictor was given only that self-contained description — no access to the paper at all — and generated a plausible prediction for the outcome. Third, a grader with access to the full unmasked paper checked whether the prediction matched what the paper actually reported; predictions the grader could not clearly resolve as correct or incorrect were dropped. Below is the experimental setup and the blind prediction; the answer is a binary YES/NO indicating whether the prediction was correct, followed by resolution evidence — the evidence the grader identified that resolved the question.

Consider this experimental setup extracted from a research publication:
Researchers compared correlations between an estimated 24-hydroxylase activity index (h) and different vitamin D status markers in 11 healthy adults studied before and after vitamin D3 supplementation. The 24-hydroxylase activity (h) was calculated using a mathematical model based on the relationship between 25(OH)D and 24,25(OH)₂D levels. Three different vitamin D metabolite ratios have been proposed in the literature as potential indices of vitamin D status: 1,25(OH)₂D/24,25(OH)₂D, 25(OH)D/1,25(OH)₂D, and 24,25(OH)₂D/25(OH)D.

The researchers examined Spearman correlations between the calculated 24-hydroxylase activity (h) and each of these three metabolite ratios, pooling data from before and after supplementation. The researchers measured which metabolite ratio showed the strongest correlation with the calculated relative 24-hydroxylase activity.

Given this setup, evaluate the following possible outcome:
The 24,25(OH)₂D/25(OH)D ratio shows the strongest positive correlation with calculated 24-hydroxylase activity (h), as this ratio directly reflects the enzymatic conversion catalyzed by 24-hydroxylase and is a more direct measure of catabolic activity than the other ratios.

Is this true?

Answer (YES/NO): NO